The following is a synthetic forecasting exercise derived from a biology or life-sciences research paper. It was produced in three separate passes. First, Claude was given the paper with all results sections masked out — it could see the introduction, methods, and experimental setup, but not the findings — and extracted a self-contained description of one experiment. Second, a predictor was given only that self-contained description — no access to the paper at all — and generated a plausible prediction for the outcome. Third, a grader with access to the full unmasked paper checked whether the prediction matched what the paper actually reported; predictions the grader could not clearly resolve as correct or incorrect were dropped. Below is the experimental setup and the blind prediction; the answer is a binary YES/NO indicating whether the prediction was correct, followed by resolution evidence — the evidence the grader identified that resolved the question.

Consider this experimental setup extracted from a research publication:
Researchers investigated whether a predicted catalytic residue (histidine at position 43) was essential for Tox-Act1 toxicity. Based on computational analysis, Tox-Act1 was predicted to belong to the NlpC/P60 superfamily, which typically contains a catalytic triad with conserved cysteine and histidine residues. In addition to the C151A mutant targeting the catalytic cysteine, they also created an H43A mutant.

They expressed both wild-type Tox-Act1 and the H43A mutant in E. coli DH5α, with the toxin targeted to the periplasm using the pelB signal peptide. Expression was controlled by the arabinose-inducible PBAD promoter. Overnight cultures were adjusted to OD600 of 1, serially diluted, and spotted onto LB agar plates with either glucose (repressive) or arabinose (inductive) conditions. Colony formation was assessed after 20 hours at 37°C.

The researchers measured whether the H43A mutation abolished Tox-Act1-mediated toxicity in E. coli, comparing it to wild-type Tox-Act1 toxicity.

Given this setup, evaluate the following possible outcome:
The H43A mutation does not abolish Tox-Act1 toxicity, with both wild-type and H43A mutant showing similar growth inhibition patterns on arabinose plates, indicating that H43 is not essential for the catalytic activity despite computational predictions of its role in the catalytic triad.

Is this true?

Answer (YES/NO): NO